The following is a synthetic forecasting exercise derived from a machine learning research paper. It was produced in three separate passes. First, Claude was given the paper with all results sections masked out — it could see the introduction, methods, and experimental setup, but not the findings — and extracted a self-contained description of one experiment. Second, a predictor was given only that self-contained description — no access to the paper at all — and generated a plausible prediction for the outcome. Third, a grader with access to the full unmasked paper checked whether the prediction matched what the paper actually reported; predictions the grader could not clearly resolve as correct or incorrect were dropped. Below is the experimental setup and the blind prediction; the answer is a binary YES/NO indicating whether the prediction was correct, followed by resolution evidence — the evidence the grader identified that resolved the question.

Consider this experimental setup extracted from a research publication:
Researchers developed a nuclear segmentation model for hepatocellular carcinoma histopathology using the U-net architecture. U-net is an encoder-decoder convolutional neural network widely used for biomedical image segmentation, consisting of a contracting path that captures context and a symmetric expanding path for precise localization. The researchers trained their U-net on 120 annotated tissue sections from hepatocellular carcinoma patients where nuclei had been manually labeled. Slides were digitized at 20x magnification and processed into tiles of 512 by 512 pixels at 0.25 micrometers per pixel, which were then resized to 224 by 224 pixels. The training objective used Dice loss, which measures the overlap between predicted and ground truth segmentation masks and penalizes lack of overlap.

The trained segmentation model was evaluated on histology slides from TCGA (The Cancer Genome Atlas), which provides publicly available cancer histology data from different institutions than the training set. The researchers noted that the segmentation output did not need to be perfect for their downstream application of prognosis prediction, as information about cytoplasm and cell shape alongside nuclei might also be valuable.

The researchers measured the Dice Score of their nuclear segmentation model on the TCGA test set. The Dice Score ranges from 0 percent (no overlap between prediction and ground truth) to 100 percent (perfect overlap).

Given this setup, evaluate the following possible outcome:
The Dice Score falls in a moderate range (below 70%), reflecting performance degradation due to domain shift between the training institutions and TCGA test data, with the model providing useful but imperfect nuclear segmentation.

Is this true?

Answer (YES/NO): NO